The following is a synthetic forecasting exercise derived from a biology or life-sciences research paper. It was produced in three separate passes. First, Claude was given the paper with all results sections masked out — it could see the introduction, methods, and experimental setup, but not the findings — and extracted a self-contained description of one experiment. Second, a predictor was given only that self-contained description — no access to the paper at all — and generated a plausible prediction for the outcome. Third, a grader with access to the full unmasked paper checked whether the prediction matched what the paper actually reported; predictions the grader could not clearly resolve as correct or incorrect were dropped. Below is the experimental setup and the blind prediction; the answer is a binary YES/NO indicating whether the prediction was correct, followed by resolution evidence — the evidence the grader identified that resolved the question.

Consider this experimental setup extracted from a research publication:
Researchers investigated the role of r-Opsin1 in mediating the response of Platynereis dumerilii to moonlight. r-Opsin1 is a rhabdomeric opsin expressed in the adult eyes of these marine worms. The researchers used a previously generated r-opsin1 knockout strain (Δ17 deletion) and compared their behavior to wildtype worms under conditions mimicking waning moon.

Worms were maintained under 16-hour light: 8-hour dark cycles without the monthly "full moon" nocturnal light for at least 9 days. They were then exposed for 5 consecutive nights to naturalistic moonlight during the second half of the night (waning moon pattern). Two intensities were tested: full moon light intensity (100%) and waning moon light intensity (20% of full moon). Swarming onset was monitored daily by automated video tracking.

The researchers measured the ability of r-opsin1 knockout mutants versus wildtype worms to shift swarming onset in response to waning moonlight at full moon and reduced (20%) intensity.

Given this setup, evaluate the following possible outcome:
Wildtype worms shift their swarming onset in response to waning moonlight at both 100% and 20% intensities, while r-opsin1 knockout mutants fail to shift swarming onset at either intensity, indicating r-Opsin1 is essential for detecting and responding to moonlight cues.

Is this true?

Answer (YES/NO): NO